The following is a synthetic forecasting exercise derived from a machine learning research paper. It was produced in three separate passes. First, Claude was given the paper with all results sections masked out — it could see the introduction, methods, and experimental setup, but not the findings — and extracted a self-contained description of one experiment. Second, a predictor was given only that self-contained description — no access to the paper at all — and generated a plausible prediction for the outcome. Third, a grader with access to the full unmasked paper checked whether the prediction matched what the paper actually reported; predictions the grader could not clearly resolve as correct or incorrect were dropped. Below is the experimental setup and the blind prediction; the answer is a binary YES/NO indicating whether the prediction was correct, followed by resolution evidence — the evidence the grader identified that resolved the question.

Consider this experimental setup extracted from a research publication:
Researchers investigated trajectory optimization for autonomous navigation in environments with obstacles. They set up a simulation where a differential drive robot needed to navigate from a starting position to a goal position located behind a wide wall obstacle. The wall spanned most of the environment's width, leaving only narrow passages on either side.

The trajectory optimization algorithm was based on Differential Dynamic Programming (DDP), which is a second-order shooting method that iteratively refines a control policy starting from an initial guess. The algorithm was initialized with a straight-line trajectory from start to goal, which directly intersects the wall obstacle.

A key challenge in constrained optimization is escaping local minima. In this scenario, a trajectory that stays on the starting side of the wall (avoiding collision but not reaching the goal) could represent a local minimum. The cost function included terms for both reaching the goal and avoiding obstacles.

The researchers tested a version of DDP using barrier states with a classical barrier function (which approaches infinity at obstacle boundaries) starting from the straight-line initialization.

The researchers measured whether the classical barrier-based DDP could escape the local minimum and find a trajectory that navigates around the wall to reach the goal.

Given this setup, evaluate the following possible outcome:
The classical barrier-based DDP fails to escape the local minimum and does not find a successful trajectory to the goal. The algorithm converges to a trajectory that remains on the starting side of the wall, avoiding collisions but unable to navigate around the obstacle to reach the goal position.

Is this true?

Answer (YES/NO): YES